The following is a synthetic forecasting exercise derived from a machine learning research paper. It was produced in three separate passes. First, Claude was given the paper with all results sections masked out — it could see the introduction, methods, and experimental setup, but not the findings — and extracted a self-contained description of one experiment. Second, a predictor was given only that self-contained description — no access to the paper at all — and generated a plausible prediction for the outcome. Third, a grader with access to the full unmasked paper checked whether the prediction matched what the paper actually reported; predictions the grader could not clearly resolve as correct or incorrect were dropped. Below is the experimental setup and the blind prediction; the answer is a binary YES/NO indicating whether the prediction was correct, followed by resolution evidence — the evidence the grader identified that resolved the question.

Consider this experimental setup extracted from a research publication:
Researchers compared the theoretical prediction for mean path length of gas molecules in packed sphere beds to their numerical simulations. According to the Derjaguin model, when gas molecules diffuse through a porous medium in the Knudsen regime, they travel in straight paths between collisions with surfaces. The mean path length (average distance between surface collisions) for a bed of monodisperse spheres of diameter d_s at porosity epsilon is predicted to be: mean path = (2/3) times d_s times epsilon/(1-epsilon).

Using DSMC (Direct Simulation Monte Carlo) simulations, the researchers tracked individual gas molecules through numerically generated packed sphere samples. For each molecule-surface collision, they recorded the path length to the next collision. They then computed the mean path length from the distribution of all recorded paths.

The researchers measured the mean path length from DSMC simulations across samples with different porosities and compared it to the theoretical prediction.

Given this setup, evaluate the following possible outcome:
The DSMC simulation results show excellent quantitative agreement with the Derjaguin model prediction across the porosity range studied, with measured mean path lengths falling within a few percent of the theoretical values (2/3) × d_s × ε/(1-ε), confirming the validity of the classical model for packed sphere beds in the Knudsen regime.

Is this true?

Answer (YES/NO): YES